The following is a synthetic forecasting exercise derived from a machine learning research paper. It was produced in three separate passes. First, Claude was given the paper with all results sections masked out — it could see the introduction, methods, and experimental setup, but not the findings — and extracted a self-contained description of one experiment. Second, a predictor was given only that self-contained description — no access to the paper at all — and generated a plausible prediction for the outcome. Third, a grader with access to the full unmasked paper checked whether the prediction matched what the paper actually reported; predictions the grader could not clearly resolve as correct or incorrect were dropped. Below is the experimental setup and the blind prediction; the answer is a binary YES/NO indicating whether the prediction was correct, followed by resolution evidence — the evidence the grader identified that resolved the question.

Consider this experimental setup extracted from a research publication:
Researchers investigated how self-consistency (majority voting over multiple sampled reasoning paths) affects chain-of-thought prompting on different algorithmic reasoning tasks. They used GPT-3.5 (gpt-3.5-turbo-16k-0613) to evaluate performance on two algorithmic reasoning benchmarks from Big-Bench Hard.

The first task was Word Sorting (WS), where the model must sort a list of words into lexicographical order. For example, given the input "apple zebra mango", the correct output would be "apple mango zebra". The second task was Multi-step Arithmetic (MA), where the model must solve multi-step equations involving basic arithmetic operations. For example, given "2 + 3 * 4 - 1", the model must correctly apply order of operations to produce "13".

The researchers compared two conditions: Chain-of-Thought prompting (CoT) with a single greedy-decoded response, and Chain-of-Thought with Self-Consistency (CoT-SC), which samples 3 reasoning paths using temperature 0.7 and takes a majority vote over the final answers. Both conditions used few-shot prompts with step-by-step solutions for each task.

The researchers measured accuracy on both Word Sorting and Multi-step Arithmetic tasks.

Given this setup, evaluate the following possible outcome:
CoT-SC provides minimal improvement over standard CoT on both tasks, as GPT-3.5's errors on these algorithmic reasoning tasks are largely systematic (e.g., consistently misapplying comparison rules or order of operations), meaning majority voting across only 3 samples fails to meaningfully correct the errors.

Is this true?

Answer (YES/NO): NO